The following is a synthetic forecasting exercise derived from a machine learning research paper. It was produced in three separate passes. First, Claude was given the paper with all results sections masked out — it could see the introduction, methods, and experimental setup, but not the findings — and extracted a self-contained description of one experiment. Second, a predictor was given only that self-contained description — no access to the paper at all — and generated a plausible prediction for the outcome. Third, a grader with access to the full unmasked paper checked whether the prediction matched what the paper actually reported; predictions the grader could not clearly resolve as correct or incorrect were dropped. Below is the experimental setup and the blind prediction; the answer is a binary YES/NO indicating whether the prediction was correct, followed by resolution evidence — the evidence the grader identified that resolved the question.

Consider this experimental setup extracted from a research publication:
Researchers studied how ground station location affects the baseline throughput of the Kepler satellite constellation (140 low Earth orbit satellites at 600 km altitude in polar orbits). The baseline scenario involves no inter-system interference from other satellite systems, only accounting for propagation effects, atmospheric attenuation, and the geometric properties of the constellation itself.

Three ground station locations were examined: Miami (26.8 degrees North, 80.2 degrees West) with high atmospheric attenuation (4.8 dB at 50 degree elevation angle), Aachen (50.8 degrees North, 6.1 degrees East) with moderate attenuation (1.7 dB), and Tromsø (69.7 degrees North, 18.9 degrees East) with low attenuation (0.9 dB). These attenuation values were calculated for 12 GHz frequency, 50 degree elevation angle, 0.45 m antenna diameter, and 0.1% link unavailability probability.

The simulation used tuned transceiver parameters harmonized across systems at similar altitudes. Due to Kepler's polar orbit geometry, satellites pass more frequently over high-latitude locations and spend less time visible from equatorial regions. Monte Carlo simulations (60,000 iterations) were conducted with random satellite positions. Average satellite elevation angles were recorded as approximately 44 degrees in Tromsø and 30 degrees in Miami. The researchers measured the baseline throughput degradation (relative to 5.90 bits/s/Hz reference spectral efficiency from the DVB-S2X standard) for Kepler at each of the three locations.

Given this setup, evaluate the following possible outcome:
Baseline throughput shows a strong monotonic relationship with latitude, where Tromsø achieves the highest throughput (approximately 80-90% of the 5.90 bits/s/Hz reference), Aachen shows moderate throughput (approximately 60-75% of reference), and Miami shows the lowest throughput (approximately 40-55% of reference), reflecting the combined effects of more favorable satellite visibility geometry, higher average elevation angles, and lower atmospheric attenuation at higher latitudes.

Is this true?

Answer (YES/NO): NO